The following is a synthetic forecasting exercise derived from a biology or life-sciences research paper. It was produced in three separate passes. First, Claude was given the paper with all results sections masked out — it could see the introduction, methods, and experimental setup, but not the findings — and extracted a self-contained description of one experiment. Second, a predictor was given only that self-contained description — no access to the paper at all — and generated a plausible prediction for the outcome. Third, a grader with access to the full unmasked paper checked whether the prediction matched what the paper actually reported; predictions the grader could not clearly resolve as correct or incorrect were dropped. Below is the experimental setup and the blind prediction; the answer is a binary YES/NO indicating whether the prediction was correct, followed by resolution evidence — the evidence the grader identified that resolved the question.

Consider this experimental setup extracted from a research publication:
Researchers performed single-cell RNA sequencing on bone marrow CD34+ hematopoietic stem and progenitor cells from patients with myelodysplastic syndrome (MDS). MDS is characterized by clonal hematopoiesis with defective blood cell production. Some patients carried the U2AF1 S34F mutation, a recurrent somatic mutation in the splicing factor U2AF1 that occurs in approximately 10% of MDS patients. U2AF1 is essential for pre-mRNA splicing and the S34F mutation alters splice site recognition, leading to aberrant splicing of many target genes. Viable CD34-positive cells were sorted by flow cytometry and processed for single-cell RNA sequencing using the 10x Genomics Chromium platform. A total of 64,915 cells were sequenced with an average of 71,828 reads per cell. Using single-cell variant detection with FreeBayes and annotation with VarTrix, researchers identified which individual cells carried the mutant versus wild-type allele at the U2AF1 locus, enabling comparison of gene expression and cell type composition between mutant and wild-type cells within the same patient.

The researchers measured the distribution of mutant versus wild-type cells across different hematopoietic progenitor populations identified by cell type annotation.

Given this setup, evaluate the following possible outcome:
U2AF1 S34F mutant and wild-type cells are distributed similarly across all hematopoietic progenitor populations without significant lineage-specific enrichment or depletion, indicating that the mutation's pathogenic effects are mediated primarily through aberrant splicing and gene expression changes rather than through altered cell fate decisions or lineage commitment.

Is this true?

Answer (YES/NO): NO